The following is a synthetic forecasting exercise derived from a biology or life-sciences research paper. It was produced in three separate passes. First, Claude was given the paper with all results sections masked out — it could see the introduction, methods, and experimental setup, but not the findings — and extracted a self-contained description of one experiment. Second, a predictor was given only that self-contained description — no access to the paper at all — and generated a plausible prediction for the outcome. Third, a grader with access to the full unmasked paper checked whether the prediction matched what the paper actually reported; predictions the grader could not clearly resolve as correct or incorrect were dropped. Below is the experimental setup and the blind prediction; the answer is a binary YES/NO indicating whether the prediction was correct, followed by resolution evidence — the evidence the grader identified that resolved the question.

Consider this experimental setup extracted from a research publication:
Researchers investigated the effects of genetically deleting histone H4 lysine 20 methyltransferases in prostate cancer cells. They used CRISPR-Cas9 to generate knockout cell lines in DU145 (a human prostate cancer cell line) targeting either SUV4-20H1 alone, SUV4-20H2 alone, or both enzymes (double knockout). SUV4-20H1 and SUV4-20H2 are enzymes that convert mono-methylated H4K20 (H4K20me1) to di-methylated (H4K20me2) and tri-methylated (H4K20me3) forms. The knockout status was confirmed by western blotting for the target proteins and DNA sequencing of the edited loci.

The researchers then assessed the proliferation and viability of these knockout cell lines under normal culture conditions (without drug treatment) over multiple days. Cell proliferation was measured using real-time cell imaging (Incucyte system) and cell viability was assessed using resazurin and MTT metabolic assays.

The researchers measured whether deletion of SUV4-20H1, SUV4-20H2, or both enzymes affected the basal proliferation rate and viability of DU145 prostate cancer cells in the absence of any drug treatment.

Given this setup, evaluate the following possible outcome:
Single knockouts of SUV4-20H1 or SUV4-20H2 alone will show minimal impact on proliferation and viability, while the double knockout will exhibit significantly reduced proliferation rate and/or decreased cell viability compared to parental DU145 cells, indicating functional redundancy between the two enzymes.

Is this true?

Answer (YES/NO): NO